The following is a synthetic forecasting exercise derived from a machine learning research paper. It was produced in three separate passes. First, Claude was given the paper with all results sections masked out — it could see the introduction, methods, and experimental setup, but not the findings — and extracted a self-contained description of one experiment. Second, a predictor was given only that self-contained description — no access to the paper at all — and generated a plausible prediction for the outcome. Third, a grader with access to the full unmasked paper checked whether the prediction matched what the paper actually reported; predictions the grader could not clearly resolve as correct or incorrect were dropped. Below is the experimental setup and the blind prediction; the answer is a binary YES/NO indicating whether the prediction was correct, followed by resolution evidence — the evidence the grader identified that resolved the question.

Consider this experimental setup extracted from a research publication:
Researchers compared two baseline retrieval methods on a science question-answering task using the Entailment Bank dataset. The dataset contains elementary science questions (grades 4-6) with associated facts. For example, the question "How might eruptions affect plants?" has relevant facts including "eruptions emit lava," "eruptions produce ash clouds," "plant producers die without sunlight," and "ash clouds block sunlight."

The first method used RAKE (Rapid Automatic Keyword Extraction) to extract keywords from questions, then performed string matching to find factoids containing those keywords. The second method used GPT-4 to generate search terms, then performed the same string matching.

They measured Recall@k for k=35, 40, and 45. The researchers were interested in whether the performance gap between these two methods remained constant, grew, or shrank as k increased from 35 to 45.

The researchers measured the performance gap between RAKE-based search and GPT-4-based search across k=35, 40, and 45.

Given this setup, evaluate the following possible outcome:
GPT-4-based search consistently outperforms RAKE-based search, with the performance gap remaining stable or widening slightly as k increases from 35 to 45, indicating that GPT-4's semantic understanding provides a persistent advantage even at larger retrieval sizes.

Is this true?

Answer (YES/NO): YES